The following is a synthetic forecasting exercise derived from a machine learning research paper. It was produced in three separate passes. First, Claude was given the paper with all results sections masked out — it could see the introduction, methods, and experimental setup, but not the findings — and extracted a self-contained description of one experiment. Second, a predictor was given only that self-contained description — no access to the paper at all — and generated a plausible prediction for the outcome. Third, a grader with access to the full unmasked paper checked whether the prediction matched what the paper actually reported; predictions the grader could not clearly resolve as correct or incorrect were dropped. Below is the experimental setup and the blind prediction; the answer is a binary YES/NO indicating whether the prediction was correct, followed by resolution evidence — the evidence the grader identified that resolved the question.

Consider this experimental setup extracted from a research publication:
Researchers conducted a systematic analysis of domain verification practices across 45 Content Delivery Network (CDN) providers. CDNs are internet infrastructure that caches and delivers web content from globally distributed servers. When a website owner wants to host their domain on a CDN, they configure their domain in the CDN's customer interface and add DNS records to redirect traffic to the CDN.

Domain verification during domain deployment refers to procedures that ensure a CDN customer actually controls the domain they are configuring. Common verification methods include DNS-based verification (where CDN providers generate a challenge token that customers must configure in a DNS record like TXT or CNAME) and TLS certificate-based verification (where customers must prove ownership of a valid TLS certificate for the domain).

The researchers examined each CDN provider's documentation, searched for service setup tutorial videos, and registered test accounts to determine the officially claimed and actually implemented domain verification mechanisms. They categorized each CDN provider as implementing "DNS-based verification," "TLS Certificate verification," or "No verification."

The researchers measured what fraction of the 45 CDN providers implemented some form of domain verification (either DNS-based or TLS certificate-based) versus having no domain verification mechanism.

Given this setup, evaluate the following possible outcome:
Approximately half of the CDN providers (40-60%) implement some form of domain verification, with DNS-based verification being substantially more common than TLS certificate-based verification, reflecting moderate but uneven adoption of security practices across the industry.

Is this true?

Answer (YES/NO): NO